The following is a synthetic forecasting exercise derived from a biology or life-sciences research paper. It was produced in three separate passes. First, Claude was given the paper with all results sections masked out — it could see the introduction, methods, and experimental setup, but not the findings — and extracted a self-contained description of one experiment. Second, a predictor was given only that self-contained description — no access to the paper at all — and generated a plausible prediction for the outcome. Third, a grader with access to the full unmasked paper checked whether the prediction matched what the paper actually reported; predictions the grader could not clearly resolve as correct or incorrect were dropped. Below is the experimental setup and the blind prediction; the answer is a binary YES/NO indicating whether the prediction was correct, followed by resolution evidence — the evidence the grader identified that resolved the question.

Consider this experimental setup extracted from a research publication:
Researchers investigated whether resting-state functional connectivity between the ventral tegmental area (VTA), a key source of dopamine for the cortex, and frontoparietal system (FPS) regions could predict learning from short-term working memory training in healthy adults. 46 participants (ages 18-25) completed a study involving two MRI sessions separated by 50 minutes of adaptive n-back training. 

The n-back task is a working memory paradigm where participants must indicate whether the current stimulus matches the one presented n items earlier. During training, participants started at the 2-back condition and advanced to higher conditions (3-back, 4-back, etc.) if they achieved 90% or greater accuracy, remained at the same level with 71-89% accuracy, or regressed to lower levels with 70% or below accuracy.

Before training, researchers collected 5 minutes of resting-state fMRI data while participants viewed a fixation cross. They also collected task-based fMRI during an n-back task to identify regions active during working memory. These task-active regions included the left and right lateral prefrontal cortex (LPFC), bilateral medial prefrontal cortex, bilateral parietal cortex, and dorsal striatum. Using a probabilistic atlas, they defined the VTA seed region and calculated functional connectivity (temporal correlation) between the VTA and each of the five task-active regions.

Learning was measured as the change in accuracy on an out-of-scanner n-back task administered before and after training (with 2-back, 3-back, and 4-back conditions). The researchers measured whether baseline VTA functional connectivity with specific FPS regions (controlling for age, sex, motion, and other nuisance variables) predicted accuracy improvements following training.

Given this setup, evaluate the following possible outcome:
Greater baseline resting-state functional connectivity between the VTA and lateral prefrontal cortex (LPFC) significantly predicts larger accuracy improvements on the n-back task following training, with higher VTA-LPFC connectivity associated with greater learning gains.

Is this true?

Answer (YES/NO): YES